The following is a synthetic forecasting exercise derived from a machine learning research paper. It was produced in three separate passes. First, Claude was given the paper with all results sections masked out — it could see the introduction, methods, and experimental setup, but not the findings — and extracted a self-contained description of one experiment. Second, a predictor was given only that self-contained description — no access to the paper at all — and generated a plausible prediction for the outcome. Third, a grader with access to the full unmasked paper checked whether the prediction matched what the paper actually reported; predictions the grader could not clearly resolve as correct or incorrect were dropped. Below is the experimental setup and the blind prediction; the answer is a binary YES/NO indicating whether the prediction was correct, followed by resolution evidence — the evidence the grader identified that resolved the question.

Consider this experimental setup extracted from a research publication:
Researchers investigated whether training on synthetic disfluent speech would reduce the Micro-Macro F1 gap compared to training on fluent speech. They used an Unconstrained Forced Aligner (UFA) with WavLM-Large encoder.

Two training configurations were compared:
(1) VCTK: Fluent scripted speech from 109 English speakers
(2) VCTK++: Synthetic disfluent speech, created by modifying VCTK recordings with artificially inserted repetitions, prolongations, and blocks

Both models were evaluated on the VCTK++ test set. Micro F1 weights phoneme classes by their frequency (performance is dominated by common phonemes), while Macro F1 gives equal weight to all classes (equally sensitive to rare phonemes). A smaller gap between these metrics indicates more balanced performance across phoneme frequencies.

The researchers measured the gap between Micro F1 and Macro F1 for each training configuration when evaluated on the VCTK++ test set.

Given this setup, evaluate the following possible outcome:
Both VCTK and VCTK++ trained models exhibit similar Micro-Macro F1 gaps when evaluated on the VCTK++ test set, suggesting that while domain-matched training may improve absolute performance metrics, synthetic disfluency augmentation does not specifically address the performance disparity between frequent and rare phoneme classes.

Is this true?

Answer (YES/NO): NO